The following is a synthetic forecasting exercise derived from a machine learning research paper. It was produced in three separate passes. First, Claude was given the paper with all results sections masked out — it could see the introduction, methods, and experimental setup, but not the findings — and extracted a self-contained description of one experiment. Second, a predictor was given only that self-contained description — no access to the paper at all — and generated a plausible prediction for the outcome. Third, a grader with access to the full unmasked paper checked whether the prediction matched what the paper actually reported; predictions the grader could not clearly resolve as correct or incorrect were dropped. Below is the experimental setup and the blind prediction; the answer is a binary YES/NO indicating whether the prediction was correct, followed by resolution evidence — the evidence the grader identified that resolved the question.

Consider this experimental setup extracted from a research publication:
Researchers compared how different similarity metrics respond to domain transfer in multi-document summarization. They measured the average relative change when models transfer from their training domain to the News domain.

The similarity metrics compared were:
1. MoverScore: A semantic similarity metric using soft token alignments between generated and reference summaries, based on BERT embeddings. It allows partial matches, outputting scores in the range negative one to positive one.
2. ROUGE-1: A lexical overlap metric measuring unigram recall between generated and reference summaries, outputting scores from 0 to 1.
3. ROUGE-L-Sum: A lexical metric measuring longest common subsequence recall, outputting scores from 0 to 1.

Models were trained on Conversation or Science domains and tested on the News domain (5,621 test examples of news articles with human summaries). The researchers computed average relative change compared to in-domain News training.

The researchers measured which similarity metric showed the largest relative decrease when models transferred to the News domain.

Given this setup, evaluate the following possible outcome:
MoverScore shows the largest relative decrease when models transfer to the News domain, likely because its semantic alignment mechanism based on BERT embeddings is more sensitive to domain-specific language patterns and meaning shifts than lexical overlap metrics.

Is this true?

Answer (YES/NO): YES